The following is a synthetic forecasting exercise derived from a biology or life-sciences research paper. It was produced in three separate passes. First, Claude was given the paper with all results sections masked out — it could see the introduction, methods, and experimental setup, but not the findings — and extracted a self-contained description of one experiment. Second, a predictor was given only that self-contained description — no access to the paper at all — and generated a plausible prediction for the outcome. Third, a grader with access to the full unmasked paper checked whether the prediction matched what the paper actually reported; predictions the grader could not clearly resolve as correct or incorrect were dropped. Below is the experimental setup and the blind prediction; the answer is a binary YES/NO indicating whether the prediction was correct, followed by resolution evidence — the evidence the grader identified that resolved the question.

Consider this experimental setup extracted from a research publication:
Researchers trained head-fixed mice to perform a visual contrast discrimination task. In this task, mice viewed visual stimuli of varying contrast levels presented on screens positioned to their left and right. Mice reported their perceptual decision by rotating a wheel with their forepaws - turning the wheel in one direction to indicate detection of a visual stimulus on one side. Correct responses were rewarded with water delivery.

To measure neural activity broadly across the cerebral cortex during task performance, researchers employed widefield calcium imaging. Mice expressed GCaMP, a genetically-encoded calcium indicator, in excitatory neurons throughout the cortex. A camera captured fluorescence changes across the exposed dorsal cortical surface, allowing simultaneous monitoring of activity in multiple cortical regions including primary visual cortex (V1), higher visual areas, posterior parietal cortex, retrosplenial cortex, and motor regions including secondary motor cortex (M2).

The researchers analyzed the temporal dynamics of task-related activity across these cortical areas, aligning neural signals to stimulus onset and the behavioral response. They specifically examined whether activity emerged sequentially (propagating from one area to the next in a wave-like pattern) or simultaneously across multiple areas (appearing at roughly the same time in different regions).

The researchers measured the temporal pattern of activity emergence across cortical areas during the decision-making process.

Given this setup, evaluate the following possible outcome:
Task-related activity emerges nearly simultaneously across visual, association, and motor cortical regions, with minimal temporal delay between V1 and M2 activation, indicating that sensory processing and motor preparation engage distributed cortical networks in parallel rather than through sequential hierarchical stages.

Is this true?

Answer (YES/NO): NO